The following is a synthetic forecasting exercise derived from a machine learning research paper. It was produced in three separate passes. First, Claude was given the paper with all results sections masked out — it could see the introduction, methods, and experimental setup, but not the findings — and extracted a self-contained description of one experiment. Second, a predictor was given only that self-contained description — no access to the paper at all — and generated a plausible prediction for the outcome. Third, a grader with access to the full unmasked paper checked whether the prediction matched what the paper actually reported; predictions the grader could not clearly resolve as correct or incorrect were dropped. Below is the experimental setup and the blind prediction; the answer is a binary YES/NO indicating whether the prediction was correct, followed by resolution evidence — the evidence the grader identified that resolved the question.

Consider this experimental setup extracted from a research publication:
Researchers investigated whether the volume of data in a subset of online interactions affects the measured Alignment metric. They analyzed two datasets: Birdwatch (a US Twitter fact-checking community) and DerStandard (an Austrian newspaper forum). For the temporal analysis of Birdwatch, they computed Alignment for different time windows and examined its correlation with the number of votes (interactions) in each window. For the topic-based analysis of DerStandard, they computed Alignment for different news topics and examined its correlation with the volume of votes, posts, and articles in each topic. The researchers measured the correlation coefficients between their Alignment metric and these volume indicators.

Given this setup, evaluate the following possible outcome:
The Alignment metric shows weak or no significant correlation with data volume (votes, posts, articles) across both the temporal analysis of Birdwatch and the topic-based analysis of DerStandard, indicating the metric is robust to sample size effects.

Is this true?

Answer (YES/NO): YES